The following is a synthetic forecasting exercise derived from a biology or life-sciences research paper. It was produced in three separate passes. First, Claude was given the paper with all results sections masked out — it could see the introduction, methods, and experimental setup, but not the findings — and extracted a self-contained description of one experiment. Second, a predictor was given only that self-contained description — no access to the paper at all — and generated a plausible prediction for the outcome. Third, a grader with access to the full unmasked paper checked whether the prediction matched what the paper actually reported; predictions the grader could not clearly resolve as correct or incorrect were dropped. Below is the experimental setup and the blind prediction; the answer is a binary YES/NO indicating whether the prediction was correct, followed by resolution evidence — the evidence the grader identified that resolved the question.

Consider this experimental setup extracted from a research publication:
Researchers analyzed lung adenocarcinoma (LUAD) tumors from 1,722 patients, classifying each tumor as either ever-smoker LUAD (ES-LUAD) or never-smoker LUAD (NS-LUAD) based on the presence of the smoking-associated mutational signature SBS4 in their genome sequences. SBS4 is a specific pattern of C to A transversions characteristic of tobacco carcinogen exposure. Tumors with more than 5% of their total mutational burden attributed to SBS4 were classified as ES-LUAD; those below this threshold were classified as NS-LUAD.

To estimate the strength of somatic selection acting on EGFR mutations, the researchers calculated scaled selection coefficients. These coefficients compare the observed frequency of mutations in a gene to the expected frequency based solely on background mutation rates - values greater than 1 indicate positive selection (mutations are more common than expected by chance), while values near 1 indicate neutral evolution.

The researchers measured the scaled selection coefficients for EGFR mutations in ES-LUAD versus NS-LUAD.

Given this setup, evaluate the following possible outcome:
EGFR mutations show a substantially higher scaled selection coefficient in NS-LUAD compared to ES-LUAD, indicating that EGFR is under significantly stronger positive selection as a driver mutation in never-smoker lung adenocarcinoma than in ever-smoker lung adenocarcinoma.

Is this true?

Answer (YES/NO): YES